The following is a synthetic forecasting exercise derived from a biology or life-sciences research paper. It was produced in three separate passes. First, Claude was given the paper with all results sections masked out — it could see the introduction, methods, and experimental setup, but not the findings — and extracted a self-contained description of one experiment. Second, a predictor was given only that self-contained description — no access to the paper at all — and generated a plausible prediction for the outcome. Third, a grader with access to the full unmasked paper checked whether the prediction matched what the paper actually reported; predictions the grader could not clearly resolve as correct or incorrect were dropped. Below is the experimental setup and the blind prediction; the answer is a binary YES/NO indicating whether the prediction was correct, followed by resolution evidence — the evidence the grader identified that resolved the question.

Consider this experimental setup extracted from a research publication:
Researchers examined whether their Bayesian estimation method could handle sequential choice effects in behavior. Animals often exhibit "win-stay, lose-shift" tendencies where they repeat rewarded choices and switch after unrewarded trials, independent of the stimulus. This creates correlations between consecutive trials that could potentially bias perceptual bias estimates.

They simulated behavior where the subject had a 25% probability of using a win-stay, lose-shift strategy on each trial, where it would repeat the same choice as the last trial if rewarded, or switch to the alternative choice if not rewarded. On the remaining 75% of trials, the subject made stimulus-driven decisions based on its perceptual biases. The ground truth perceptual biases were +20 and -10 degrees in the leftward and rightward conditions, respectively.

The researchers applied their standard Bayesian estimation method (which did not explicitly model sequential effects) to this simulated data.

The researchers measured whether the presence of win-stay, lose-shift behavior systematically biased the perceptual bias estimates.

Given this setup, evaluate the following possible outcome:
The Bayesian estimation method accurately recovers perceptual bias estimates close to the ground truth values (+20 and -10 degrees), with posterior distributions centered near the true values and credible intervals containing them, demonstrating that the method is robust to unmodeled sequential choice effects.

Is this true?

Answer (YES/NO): YES